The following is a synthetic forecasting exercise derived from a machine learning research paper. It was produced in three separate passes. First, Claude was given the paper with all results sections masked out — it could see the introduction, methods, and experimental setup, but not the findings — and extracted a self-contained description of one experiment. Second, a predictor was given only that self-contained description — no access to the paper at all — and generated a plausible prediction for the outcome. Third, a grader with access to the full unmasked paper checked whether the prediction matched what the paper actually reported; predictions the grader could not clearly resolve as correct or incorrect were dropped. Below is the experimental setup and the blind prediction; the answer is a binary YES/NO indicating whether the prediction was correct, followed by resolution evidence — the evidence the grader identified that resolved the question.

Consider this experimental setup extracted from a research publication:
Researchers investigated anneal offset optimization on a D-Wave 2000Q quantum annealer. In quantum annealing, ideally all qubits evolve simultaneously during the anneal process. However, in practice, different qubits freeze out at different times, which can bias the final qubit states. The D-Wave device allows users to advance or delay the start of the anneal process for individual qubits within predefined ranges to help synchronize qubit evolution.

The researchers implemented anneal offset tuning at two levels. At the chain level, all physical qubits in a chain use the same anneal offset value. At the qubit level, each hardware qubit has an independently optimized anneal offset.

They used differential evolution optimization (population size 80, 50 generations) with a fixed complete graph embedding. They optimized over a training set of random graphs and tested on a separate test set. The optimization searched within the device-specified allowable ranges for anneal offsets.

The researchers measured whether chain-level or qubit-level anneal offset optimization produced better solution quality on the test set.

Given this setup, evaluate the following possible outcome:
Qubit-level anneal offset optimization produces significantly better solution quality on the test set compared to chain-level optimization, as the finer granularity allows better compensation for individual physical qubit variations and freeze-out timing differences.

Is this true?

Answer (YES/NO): NO